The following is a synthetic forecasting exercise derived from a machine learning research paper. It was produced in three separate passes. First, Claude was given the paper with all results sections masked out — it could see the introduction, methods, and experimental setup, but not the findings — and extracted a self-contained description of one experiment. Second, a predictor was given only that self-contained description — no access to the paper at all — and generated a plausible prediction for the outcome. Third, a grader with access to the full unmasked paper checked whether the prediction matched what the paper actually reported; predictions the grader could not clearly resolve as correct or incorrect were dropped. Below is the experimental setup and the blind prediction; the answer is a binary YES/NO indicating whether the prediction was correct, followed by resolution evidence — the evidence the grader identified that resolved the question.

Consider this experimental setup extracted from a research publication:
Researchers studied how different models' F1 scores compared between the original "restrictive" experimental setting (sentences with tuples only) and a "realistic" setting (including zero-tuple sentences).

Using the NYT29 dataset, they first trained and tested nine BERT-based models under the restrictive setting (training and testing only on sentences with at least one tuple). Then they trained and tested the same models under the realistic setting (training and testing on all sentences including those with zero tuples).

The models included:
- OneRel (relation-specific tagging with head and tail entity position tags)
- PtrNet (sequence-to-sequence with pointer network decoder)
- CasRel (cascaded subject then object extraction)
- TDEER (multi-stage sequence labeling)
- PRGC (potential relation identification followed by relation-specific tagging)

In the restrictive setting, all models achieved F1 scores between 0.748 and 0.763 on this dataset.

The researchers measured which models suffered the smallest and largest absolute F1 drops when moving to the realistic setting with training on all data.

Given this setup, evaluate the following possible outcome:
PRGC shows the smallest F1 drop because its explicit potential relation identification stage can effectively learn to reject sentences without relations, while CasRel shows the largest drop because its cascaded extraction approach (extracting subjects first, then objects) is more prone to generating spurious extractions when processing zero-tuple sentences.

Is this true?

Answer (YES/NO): NO